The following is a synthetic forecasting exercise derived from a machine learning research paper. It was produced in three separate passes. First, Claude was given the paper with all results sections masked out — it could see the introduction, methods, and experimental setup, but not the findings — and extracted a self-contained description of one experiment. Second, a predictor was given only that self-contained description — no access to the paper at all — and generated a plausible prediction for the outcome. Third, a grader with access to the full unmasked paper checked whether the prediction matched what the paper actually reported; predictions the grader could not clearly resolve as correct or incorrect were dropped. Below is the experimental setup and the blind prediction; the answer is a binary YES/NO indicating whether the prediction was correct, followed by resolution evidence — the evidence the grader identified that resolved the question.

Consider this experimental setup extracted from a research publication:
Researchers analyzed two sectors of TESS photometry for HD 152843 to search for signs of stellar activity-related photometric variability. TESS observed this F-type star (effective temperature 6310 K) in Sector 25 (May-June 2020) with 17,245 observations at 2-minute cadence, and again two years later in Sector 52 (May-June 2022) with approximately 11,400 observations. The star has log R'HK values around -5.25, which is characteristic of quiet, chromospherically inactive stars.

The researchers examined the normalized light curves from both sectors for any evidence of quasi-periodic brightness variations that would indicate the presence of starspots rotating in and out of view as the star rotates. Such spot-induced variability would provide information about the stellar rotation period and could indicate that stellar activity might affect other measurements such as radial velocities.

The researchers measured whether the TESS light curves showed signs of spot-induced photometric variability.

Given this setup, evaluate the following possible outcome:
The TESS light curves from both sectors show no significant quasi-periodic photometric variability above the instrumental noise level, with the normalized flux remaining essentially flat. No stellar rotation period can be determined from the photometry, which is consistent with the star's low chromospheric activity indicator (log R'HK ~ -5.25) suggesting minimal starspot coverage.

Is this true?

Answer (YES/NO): YES